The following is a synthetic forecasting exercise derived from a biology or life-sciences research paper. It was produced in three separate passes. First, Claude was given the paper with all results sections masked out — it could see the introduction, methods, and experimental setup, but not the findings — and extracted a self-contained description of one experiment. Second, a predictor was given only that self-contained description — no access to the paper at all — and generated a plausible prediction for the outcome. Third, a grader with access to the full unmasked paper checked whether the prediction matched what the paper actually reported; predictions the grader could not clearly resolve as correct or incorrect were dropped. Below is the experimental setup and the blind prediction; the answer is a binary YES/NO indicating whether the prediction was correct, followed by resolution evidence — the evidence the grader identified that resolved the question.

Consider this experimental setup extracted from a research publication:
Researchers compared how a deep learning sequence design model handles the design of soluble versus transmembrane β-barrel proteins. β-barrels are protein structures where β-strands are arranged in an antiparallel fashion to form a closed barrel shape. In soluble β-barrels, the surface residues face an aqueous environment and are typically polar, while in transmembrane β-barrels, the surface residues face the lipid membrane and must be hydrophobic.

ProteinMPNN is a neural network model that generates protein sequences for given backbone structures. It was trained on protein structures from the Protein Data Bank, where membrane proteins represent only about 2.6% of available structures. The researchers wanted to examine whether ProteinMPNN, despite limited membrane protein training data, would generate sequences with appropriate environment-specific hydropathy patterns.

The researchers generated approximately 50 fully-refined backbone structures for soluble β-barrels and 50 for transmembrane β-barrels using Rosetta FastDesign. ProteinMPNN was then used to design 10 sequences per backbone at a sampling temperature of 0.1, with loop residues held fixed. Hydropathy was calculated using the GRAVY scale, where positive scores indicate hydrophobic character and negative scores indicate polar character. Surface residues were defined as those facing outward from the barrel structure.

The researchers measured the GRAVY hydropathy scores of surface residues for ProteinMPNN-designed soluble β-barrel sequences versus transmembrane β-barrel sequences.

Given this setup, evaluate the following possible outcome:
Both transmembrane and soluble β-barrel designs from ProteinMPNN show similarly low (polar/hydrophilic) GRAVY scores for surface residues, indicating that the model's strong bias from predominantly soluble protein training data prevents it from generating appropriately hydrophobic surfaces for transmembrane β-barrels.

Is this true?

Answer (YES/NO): NO